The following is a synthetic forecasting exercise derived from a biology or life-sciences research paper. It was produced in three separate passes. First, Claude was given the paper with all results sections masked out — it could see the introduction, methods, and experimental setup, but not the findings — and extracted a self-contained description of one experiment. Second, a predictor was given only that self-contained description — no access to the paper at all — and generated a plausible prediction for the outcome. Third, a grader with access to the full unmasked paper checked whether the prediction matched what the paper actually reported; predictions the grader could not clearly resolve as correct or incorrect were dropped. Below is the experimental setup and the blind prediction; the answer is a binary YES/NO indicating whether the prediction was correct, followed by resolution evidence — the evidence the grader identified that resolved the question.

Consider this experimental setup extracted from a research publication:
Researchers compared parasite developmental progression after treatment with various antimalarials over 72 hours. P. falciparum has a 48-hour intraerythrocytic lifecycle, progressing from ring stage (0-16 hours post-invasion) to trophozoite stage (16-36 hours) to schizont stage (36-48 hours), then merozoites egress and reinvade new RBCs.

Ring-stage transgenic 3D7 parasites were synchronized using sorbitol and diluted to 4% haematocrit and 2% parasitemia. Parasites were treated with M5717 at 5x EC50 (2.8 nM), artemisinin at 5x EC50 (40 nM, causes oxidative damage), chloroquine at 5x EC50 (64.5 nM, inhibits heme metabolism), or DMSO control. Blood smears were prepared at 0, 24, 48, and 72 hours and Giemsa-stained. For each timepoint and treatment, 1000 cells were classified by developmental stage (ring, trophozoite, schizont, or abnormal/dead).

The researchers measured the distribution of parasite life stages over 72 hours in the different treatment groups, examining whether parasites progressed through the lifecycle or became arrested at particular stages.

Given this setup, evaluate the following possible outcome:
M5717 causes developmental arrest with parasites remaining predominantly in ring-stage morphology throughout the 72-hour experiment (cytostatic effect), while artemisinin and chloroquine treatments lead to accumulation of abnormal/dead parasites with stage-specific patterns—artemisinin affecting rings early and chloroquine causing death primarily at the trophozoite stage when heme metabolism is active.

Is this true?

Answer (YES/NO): NO